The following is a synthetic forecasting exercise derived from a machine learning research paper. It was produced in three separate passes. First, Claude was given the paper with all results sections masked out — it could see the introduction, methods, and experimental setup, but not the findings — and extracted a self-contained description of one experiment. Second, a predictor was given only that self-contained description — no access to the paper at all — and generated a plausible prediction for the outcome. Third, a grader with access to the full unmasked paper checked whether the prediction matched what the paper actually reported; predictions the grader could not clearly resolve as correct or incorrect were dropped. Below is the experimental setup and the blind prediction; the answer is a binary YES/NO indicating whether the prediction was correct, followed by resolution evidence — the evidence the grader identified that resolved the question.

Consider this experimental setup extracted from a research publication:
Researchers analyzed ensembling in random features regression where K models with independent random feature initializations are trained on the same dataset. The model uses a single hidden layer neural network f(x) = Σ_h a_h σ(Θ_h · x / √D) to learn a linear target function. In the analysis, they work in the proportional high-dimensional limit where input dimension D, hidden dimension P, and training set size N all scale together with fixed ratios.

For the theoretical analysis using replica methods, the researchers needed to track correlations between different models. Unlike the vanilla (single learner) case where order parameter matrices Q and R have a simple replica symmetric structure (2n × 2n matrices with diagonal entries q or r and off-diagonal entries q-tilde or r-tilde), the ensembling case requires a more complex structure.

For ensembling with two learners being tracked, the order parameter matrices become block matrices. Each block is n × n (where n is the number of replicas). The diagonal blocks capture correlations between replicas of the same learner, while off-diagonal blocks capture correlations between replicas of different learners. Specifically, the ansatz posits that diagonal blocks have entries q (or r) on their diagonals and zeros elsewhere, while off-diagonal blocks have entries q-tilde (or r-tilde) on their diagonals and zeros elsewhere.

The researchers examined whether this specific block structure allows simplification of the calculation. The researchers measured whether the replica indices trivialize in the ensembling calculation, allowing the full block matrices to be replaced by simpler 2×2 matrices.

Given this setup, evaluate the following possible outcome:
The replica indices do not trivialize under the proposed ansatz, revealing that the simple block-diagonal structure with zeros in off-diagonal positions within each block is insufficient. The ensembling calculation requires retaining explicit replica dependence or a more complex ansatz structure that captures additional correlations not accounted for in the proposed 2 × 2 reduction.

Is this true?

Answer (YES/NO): NO